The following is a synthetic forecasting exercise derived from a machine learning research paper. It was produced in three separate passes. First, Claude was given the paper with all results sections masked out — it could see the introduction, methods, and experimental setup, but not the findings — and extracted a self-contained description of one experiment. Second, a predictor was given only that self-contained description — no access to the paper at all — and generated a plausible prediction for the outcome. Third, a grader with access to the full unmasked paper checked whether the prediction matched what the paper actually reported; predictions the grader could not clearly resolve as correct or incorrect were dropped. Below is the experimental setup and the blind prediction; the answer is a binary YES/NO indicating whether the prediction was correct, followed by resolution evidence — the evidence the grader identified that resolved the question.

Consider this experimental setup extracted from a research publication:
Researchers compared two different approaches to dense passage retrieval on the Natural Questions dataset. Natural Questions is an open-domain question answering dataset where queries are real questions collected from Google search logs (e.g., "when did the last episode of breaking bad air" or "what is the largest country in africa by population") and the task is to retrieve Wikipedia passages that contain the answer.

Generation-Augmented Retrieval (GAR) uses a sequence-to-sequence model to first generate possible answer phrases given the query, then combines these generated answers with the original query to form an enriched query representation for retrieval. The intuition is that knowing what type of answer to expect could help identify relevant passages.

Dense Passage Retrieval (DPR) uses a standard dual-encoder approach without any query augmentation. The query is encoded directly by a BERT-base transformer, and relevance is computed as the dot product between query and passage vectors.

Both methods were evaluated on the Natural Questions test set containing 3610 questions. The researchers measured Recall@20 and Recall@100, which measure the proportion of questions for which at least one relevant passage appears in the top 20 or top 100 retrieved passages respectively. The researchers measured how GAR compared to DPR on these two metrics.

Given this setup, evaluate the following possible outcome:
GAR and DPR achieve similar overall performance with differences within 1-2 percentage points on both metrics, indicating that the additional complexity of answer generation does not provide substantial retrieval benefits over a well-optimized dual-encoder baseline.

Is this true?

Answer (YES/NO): NO